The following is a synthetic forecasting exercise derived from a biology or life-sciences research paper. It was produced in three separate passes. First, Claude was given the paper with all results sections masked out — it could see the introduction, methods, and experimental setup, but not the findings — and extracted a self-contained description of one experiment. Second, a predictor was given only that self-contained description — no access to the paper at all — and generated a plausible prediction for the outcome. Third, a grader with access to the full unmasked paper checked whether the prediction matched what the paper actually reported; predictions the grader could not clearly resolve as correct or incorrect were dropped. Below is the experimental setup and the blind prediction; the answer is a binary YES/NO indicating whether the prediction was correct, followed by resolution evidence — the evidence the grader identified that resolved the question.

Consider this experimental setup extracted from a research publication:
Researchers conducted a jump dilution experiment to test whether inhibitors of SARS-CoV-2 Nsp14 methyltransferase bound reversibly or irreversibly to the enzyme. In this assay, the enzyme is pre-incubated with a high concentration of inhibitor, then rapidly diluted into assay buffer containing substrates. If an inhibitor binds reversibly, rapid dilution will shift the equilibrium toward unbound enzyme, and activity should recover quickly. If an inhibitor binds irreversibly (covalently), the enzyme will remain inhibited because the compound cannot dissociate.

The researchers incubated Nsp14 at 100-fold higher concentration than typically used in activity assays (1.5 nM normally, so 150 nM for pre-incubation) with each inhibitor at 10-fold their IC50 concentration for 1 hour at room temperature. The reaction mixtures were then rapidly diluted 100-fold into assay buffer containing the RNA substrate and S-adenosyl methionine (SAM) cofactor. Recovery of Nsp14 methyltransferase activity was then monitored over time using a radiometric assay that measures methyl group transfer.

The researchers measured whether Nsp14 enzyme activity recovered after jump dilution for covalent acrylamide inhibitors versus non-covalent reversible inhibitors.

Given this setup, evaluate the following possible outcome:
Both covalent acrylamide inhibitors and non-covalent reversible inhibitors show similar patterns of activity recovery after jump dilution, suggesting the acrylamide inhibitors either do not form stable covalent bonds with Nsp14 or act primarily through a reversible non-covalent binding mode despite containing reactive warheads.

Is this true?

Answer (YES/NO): NO